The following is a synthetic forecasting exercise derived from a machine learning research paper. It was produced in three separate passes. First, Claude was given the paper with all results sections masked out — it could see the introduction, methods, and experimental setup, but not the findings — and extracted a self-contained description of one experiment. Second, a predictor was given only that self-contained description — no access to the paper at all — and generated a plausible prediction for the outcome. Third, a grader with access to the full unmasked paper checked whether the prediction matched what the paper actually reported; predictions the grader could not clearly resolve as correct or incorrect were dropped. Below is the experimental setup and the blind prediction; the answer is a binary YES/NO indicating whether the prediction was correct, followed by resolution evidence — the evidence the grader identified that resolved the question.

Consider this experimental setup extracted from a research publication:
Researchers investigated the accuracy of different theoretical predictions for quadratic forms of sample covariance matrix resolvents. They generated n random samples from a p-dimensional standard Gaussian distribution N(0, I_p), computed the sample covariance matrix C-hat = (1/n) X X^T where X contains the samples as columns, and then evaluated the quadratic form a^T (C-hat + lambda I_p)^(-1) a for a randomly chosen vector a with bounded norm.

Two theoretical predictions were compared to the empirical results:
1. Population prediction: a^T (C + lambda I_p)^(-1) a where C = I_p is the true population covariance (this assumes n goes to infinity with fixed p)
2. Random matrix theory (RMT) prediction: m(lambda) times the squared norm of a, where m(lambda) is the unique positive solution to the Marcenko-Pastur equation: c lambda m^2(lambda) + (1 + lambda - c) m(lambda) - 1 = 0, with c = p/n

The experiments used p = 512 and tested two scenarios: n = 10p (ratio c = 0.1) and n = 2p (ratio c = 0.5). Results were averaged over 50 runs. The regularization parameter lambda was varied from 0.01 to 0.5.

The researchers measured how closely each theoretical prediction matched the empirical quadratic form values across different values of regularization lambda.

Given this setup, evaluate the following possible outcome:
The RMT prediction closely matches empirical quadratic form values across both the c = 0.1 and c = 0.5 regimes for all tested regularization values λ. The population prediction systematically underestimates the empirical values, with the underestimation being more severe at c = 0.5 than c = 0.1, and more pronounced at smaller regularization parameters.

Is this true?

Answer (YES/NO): YES